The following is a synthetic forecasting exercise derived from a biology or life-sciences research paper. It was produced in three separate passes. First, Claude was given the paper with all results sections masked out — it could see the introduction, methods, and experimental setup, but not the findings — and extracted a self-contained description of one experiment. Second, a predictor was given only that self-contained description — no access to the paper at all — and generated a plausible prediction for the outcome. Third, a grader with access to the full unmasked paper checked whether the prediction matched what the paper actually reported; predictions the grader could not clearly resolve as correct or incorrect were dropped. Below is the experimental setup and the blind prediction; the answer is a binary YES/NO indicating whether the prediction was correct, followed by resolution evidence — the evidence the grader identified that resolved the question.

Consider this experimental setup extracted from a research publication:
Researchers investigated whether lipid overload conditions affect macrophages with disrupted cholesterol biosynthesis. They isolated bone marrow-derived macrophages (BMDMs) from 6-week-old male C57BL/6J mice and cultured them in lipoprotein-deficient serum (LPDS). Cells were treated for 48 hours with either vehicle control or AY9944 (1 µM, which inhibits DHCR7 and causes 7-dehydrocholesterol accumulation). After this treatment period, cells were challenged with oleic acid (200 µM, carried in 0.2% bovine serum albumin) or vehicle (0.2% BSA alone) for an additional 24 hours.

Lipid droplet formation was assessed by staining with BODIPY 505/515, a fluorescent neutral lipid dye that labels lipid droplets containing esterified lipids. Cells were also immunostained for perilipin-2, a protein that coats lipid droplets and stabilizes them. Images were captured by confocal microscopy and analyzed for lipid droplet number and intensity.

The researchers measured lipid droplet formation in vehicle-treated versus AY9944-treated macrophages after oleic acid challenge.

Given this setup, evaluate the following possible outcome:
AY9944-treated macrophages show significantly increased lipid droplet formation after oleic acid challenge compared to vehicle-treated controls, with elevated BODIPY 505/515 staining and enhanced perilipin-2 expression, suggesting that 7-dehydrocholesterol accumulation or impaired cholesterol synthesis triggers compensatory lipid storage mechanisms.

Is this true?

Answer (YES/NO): NO